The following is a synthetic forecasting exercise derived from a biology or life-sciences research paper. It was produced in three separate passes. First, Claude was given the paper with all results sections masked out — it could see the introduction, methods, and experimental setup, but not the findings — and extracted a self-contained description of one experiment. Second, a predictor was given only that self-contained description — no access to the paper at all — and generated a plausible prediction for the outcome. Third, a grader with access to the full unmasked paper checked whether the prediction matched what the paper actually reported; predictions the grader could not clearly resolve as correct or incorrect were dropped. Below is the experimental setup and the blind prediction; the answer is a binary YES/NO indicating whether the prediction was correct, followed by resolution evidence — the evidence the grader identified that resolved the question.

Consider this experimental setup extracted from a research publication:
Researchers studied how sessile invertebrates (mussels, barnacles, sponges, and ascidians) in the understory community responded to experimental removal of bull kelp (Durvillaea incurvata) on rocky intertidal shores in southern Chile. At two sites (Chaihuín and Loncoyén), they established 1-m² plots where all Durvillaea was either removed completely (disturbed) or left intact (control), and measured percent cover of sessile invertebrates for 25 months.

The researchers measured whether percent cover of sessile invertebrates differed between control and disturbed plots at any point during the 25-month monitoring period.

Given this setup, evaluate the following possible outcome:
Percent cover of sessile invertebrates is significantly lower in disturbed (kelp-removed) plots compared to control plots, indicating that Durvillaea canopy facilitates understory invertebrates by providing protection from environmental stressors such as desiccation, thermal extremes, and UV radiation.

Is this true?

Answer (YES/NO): NO